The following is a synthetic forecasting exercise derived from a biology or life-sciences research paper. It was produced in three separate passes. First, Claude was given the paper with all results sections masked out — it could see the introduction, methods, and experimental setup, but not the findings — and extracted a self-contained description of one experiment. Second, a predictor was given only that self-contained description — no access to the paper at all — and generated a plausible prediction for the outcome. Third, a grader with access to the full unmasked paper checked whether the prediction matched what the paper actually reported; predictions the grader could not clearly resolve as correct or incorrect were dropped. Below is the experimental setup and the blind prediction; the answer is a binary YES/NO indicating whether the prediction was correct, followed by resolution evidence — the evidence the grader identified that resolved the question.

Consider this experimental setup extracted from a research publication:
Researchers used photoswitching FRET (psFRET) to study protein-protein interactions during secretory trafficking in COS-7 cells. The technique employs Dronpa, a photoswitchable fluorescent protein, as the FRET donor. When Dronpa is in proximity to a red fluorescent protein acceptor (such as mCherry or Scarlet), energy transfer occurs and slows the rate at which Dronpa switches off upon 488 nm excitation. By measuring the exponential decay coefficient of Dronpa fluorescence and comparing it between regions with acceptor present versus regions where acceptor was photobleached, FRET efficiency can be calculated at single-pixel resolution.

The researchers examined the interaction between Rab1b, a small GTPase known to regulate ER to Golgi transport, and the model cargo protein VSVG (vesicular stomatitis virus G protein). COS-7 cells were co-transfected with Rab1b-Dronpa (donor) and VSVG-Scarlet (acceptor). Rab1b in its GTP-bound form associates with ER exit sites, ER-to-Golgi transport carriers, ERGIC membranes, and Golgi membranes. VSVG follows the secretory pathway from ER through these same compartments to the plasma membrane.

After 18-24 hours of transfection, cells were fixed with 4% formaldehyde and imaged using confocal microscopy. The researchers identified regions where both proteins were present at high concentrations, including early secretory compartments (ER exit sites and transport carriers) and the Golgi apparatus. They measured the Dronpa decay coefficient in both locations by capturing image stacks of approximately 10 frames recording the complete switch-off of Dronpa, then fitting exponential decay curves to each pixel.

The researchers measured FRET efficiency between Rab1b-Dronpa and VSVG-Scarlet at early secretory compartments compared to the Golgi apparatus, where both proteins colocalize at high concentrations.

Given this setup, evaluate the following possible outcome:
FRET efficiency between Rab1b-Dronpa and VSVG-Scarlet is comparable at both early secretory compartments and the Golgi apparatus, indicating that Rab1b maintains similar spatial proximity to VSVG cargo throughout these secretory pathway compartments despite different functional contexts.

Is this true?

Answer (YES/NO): NO